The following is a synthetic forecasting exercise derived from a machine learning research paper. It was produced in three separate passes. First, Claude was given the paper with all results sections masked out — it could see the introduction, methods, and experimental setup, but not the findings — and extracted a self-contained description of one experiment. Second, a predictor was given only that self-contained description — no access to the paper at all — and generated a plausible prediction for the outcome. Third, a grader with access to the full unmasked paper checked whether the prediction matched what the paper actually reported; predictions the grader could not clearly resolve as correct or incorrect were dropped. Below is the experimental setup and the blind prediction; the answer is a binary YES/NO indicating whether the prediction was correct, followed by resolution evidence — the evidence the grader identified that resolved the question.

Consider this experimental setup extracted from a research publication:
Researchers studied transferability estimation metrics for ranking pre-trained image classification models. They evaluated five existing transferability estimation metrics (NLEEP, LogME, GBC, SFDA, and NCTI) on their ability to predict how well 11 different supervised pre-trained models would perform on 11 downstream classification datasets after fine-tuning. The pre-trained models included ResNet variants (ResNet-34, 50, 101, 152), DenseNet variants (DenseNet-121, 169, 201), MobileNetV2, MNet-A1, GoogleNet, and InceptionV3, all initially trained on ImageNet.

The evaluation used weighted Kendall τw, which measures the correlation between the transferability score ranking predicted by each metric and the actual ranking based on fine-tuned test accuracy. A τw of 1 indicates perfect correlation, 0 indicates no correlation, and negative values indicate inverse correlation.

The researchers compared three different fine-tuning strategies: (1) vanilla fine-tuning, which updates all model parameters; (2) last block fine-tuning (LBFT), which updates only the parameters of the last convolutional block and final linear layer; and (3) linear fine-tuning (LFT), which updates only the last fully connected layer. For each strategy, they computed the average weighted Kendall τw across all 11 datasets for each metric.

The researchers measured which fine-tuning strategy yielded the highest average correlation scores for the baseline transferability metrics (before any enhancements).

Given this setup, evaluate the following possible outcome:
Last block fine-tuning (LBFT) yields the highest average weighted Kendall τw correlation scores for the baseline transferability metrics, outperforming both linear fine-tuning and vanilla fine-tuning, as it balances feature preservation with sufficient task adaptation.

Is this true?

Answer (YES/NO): NO